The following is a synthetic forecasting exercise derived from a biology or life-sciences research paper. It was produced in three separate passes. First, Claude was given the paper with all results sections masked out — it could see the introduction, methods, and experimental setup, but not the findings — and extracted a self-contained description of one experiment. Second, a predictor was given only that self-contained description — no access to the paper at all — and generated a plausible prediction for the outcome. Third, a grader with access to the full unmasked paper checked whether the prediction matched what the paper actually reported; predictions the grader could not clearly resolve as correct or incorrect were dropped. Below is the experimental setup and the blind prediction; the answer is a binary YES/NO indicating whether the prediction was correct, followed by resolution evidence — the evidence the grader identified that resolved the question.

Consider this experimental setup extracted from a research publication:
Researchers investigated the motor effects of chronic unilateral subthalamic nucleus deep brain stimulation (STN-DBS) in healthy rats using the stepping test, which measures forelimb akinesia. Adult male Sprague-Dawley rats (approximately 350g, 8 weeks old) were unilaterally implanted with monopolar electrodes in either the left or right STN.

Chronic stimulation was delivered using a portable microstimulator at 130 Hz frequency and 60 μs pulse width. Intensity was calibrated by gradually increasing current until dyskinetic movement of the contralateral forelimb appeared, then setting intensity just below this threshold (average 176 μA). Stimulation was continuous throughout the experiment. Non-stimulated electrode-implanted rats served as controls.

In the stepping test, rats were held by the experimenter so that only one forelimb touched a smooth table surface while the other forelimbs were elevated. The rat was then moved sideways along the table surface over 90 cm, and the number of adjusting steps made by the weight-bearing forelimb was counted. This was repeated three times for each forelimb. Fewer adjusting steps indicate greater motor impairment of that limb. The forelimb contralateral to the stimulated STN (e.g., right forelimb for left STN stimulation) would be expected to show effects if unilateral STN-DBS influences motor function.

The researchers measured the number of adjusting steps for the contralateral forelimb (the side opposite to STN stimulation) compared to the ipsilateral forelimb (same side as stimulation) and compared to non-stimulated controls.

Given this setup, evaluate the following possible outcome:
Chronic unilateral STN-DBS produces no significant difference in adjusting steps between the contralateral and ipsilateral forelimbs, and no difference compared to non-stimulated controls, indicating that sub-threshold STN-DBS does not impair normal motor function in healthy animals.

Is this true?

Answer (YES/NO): YES